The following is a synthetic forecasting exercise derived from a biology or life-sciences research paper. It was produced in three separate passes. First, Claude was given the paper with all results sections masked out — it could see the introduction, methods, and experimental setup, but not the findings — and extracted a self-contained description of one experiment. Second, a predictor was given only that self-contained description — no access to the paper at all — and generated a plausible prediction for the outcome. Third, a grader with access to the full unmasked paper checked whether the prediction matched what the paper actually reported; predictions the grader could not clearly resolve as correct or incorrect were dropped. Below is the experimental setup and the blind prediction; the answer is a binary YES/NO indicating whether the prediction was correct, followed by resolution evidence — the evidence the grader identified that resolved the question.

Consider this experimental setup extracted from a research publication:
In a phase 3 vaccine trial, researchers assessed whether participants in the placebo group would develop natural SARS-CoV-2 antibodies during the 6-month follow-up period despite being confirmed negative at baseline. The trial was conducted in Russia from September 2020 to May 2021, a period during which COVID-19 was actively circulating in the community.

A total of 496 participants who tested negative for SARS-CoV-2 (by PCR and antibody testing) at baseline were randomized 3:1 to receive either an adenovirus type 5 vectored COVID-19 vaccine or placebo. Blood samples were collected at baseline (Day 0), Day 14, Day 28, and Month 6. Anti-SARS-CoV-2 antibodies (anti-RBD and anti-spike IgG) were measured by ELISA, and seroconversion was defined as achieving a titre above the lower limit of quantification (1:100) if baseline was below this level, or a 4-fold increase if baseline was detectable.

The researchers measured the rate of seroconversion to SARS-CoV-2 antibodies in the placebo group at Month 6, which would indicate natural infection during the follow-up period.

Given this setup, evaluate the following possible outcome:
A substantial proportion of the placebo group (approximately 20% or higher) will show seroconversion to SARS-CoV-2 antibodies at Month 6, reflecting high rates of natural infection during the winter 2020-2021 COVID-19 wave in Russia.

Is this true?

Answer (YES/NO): YES